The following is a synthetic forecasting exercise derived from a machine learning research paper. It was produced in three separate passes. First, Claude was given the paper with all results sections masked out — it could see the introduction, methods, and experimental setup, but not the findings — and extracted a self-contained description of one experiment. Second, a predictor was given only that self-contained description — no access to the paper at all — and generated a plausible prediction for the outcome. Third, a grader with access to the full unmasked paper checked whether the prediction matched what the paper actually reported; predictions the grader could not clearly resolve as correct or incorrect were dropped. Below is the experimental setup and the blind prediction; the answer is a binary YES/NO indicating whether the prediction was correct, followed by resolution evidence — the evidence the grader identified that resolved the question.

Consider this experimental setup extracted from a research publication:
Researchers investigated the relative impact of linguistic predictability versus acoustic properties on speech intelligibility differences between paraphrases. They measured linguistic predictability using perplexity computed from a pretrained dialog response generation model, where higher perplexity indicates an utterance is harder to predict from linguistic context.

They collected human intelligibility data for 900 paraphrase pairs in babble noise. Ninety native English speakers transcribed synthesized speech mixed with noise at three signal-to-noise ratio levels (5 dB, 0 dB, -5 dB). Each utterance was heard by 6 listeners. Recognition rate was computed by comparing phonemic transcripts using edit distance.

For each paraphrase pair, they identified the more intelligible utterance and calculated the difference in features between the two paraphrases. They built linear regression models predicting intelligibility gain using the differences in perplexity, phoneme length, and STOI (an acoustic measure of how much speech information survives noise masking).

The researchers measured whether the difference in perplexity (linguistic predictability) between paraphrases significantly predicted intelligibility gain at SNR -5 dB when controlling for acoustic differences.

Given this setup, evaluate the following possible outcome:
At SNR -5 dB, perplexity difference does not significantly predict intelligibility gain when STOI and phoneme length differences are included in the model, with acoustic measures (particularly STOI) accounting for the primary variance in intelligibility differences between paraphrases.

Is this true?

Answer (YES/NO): YES